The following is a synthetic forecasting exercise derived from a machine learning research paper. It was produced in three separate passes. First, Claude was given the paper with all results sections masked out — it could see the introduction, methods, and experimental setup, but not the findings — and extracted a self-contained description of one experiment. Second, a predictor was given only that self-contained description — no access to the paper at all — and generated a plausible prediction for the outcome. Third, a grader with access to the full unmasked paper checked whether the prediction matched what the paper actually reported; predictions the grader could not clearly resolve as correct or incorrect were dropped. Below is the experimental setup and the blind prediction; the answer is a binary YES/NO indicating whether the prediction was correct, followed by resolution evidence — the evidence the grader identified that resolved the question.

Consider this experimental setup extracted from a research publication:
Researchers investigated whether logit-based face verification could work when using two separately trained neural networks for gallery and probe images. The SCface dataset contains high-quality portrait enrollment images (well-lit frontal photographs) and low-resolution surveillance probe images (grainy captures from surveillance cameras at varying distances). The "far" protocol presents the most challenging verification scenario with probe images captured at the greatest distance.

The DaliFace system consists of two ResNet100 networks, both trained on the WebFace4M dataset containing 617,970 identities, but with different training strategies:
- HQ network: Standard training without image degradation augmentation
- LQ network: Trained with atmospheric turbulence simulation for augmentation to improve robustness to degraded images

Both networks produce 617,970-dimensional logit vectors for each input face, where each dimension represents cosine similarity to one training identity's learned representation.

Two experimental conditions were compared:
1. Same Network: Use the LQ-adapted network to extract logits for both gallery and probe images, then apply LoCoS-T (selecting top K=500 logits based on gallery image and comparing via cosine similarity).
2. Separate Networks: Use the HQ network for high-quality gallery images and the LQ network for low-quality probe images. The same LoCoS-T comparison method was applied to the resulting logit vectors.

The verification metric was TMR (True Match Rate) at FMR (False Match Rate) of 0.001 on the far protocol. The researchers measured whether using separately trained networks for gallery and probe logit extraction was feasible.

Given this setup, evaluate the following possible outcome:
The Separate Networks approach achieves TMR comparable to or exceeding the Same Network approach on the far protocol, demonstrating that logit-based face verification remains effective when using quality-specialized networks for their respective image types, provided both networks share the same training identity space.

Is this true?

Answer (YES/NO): NO